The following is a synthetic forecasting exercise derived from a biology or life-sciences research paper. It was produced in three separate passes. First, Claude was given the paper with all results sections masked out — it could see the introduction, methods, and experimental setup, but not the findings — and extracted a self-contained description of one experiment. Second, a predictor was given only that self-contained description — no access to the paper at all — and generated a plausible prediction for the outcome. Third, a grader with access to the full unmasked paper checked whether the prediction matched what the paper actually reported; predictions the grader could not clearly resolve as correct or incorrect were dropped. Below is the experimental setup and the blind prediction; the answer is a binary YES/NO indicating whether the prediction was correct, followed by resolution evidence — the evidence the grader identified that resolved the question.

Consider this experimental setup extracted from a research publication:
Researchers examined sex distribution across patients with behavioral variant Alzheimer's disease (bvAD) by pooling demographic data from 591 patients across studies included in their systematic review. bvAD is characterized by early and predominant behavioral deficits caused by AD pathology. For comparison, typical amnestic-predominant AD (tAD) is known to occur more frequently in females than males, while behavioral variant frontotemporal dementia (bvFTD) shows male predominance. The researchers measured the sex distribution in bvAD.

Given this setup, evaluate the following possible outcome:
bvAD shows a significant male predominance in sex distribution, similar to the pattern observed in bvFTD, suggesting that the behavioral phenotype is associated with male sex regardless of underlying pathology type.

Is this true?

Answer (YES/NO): YES